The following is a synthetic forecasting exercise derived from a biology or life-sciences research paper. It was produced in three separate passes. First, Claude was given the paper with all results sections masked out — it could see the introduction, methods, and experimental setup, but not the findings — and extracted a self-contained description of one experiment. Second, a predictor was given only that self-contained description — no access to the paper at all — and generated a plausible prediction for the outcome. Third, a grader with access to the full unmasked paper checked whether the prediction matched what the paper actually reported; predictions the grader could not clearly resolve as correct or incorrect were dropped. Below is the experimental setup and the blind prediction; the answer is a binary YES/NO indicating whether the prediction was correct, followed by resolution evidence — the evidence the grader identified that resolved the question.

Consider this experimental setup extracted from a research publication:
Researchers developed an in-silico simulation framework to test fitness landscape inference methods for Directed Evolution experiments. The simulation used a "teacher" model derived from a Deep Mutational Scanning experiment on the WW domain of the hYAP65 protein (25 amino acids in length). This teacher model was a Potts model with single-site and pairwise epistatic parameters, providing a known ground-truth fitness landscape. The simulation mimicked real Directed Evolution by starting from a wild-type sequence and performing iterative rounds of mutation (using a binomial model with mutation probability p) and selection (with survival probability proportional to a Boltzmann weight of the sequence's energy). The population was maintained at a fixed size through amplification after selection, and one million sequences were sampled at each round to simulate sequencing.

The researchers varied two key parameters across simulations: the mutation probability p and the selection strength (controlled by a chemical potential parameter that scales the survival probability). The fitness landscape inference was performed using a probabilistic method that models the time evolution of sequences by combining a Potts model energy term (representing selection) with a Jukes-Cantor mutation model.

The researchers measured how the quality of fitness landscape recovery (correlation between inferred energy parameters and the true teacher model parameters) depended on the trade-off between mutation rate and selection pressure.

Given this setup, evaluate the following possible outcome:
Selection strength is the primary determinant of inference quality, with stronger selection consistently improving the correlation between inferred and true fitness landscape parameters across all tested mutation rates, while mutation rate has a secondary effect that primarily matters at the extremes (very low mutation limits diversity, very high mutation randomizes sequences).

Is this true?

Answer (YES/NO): NO